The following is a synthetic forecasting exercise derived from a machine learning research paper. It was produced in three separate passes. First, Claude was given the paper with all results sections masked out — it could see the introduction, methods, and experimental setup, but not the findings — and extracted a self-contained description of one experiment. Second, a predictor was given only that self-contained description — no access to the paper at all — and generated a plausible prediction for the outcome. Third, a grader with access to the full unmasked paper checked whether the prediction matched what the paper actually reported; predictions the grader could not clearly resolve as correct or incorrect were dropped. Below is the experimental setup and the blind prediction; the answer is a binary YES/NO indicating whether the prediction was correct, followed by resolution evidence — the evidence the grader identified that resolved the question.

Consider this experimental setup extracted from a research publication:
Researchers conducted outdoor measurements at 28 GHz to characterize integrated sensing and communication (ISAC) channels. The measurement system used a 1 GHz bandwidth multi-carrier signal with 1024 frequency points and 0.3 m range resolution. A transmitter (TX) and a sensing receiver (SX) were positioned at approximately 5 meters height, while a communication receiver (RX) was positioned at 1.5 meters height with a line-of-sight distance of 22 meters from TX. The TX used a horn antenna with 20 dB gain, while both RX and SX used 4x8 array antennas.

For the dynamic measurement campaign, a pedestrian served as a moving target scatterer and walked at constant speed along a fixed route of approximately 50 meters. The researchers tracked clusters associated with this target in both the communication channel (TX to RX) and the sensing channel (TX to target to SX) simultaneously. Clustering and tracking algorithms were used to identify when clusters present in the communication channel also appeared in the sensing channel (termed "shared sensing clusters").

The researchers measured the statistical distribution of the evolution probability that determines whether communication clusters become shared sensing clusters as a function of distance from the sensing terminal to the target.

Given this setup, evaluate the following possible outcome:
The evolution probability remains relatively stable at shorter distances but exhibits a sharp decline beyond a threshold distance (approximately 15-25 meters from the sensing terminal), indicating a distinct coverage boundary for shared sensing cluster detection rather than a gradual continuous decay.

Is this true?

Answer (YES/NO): NO